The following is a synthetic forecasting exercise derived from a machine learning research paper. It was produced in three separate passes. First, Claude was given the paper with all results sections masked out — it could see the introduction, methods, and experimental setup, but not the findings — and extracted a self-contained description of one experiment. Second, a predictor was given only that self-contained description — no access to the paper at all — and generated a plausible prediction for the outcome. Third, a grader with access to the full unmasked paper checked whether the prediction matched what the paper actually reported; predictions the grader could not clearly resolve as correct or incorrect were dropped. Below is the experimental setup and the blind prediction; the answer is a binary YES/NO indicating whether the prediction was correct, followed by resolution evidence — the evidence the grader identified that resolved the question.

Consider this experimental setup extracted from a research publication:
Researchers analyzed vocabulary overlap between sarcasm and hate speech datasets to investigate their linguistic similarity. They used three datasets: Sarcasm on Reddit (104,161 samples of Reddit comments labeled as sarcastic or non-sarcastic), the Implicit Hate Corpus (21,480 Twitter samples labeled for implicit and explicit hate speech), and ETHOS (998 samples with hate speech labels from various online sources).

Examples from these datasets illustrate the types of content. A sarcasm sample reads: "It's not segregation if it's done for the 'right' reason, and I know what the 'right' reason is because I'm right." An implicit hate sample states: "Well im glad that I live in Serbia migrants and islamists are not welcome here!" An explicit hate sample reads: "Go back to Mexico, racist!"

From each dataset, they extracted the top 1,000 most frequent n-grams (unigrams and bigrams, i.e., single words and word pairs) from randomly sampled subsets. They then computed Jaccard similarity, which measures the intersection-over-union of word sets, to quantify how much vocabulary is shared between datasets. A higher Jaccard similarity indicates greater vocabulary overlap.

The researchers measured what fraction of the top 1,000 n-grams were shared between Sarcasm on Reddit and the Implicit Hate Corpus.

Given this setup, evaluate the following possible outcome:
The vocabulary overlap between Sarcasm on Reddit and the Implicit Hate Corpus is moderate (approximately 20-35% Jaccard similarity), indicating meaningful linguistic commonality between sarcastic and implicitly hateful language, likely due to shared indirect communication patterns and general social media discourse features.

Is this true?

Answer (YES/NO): NO